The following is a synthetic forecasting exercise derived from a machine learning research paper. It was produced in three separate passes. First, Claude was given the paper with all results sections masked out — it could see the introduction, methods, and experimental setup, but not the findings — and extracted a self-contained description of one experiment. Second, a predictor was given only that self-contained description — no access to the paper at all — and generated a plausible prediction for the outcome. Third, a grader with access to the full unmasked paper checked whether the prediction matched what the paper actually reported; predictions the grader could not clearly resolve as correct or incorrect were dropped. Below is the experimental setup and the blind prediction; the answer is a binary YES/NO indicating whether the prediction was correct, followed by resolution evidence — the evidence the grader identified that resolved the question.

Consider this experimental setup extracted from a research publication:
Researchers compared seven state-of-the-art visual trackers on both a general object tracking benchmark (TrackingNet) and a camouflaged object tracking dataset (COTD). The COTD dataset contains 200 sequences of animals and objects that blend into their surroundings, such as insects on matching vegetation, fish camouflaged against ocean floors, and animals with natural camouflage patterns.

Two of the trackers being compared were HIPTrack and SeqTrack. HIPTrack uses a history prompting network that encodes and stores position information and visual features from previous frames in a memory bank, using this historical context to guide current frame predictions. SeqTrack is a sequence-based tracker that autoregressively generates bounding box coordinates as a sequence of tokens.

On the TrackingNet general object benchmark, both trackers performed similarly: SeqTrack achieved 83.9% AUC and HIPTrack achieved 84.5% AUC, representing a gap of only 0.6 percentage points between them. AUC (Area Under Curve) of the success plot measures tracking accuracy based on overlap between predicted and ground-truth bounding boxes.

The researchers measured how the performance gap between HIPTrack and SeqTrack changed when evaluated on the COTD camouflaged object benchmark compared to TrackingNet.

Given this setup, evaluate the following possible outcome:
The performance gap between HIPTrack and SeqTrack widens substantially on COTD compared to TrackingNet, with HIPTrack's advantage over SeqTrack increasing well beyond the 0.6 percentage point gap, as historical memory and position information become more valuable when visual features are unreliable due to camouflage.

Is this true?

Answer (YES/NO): YES